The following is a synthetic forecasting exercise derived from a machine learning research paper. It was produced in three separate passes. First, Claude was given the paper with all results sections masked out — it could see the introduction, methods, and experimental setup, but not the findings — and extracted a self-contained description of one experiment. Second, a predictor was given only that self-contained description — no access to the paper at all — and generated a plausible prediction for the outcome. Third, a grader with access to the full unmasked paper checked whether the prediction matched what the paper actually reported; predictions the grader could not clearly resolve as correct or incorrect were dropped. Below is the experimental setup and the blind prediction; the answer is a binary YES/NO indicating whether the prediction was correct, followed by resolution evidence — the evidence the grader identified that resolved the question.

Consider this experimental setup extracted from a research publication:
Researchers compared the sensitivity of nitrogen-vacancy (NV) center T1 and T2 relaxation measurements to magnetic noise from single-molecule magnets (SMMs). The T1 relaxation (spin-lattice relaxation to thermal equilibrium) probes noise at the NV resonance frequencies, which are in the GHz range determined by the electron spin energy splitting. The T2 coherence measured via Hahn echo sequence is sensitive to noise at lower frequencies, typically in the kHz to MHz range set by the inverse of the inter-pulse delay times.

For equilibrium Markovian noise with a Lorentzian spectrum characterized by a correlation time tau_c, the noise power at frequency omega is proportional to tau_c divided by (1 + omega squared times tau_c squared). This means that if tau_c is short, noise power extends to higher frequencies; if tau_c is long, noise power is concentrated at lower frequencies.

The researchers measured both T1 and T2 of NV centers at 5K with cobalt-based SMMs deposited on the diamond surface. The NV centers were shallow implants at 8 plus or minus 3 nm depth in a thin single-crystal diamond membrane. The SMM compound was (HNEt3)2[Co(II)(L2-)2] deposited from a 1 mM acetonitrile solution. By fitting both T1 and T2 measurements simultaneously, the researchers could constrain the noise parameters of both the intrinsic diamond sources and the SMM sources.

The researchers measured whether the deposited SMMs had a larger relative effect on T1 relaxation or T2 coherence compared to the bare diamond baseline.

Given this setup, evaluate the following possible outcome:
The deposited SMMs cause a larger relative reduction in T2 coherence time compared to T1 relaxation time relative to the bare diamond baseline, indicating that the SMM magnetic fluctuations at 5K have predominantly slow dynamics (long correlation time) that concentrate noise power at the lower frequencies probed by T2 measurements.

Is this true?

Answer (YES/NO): NO